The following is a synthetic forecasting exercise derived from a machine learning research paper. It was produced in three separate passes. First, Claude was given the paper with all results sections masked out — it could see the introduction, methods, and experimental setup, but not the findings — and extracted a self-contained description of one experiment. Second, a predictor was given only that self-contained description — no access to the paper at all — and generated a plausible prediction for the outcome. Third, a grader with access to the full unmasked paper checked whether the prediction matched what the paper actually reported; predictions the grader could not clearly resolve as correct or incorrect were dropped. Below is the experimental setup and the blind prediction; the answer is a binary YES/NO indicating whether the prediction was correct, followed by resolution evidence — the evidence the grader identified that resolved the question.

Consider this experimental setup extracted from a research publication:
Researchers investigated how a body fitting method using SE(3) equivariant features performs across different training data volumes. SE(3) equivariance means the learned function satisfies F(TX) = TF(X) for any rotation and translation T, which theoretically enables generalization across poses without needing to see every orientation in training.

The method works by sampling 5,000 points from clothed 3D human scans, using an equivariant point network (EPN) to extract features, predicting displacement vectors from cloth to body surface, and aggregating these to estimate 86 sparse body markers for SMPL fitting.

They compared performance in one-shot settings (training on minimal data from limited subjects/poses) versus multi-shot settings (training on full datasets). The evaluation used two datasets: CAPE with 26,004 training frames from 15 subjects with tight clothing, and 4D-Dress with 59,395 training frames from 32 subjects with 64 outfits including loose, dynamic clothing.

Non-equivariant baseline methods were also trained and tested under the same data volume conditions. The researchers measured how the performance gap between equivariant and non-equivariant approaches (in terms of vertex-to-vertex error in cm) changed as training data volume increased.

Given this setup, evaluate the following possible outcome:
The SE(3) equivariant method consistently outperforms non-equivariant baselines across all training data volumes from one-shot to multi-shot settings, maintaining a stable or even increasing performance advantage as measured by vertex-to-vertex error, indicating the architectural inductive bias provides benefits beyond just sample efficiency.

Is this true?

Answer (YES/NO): NO